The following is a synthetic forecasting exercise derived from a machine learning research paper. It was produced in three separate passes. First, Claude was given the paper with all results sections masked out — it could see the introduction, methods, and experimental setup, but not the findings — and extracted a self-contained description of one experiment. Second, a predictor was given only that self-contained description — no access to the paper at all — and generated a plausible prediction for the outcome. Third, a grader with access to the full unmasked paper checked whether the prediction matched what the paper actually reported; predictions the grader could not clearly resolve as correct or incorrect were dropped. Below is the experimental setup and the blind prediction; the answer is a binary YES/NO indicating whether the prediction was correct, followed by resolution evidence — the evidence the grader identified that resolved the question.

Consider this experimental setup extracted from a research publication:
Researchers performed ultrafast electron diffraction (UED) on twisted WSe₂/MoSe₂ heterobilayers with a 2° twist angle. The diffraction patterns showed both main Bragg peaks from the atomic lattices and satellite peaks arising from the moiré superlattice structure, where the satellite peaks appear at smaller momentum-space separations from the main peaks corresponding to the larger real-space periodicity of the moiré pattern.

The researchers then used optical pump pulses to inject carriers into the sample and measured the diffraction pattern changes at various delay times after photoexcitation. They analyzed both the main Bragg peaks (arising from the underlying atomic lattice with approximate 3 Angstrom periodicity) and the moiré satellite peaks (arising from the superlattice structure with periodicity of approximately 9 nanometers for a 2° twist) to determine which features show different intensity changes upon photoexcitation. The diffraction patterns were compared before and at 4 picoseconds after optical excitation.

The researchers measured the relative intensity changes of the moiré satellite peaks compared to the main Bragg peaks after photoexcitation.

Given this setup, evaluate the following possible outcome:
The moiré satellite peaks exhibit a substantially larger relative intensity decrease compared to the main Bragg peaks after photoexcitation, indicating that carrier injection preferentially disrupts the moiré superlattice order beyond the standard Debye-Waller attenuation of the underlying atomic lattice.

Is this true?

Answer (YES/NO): NO